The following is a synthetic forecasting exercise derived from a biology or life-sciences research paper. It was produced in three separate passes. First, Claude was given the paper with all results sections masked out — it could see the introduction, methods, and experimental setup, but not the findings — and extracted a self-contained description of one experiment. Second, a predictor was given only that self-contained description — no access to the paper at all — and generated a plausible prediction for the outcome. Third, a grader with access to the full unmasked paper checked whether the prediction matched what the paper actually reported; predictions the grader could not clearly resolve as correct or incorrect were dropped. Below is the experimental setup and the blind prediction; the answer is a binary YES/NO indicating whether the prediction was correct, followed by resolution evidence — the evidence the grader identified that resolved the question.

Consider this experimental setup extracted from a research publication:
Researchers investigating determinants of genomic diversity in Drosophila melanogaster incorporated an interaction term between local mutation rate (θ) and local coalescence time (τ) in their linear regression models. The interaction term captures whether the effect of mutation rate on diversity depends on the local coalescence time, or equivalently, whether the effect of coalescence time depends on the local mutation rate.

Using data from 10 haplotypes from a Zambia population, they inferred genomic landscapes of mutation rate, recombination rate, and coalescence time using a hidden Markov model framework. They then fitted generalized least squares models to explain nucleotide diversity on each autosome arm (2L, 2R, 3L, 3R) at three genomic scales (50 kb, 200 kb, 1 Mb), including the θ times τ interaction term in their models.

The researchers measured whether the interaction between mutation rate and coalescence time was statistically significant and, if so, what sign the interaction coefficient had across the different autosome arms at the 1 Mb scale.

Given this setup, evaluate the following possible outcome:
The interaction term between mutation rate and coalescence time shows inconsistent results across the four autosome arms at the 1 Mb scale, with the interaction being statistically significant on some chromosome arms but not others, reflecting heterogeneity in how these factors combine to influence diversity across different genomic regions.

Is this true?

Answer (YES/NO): YES